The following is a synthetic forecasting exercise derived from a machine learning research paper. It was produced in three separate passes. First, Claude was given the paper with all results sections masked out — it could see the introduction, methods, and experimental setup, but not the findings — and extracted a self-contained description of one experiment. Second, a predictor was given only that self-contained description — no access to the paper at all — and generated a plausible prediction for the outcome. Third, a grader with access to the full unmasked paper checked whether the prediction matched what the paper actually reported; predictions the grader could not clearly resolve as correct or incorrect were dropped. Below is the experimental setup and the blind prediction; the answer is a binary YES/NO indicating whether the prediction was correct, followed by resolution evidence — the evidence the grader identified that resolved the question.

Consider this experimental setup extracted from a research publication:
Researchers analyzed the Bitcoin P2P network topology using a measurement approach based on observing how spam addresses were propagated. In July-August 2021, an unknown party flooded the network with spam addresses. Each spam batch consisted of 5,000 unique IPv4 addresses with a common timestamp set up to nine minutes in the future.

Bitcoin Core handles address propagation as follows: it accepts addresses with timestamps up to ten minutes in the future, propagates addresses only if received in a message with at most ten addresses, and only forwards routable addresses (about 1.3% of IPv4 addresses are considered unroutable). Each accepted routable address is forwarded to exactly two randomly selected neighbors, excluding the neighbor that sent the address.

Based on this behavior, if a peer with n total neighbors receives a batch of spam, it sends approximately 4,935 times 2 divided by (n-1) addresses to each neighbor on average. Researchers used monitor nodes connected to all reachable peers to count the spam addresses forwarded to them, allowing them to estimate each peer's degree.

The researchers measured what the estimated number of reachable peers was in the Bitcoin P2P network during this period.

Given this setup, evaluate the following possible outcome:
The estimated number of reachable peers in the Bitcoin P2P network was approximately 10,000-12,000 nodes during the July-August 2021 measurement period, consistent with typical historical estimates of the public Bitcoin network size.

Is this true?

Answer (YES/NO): NO